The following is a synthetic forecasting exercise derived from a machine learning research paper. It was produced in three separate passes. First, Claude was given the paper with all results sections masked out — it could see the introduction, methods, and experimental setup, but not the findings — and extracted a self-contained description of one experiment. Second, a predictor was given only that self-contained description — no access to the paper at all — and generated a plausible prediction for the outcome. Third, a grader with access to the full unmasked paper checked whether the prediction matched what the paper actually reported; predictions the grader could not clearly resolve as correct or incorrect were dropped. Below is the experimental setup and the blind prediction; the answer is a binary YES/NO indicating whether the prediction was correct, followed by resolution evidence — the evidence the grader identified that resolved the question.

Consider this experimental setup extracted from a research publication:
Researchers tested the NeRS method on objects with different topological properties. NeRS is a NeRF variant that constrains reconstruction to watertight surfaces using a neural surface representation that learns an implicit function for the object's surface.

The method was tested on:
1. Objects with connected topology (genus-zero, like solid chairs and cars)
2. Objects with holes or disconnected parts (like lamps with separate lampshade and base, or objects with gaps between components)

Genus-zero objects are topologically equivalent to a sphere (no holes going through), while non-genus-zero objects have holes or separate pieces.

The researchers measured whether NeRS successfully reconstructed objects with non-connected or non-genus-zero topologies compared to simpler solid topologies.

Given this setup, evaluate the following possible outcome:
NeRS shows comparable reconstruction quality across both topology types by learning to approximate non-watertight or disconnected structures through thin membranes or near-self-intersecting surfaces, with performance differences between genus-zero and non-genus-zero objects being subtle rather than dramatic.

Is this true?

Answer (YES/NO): NO